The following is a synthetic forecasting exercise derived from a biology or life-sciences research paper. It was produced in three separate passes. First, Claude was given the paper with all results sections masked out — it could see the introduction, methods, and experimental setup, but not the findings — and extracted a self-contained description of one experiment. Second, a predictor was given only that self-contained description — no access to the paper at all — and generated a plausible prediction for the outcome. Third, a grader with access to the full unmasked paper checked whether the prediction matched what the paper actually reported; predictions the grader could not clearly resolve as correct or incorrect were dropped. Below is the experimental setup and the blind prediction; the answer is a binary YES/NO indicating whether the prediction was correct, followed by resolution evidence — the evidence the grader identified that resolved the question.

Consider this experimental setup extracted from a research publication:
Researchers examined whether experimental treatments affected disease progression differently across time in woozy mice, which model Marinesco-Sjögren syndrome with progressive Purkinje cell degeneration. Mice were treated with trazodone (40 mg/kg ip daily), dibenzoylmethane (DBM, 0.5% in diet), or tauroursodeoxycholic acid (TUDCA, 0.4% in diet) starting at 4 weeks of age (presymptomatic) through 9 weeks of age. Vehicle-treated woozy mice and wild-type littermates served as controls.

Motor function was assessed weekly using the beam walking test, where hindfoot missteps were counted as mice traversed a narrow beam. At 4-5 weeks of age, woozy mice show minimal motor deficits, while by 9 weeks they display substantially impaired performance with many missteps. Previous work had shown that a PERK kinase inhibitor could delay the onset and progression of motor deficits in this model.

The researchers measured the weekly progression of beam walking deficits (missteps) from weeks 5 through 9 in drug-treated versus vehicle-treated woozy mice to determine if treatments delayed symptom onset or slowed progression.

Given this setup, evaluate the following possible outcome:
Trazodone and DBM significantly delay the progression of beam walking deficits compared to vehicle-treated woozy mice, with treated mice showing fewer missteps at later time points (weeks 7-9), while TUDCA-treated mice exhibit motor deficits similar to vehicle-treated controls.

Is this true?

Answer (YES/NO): NO